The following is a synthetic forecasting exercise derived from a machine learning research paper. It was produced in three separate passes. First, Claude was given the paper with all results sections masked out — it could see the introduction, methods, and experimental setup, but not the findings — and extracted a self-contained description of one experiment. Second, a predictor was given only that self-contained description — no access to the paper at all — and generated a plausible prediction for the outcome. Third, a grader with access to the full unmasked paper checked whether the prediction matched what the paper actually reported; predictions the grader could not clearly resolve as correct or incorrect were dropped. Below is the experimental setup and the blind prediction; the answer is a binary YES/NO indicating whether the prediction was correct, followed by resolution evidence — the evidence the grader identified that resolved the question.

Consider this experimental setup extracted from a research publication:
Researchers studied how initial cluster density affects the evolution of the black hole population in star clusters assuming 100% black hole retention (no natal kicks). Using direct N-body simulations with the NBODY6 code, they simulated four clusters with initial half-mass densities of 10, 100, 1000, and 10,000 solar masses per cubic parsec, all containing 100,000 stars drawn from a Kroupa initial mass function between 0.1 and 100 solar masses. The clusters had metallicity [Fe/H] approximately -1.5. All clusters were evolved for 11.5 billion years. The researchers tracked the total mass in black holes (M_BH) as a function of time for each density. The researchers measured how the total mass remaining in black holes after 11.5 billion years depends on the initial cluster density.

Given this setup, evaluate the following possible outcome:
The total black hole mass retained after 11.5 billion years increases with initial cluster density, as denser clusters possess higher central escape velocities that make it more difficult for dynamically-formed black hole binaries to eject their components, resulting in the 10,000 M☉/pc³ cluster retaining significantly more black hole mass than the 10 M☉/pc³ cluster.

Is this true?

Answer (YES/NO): NO